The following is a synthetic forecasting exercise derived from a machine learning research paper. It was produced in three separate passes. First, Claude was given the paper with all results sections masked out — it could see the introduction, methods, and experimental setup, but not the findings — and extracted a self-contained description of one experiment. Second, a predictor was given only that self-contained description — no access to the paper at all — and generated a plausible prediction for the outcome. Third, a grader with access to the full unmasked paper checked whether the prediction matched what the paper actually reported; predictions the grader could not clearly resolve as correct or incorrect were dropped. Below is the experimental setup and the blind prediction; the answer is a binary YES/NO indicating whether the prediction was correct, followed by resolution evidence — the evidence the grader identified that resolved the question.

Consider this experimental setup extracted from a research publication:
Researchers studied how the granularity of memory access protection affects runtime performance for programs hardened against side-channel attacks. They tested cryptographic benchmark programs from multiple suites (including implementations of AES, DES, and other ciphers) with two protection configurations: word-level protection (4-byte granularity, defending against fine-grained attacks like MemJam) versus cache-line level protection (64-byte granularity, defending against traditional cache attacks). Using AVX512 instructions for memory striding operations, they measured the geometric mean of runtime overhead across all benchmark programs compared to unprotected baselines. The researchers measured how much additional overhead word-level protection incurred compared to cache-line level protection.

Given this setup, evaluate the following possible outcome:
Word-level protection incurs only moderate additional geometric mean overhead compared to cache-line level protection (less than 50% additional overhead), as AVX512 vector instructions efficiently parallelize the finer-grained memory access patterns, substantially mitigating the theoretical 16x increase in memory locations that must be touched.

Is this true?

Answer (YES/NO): NO